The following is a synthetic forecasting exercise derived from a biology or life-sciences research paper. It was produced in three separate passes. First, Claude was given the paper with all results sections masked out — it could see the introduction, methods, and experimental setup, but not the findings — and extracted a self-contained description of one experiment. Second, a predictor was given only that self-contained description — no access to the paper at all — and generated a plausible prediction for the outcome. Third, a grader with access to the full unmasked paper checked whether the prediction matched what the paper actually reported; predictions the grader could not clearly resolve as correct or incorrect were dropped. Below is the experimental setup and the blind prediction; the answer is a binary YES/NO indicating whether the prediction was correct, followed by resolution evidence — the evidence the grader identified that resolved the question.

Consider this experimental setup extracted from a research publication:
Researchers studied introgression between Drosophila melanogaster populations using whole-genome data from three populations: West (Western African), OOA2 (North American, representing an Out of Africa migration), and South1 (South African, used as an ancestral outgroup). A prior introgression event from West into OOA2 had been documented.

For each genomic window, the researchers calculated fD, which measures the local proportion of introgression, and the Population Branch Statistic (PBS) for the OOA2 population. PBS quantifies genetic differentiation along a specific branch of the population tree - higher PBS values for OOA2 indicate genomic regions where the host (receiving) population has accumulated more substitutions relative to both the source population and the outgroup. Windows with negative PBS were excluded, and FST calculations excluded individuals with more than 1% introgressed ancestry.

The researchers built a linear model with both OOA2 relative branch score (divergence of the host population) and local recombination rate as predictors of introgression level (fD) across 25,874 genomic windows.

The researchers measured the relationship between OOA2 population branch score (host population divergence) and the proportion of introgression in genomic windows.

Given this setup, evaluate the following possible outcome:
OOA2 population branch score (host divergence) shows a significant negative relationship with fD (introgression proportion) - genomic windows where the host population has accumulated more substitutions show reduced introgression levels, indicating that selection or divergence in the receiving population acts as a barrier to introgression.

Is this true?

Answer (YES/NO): YES